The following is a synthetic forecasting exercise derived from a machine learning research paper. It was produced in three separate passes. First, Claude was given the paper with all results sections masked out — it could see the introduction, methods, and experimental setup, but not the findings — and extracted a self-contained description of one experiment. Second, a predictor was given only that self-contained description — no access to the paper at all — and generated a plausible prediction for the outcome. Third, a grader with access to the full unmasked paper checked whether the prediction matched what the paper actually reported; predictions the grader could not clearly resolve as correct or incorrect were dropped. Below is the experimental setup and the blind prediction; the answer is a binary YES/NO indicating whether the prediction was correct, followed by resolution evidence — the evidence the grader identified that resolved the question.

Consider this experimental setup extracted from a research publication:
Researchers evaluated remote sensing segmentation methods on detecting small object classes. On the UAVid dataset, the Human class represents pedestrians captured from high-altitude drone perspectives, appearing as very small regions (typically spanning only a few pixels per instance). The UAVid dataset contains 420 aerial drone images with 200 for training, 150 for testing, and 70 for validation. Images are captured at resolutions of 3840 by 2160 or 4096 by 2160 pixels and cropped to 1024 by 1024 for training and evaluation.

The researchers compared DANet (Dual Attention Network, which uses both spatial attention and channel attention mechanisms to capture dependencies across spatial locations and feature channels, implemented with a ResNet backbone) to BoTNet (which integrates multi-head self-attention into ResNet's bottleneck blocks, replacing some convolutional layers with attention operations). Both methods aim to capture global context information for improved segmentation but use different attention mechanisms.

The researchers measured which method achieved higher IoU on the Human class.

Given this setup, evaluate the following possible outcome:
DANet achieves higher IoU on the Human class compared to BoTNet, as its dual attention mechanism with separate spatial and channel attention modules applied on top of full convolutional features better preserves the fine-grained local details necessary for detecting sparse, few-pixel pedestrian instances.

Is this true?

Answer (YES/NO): NO